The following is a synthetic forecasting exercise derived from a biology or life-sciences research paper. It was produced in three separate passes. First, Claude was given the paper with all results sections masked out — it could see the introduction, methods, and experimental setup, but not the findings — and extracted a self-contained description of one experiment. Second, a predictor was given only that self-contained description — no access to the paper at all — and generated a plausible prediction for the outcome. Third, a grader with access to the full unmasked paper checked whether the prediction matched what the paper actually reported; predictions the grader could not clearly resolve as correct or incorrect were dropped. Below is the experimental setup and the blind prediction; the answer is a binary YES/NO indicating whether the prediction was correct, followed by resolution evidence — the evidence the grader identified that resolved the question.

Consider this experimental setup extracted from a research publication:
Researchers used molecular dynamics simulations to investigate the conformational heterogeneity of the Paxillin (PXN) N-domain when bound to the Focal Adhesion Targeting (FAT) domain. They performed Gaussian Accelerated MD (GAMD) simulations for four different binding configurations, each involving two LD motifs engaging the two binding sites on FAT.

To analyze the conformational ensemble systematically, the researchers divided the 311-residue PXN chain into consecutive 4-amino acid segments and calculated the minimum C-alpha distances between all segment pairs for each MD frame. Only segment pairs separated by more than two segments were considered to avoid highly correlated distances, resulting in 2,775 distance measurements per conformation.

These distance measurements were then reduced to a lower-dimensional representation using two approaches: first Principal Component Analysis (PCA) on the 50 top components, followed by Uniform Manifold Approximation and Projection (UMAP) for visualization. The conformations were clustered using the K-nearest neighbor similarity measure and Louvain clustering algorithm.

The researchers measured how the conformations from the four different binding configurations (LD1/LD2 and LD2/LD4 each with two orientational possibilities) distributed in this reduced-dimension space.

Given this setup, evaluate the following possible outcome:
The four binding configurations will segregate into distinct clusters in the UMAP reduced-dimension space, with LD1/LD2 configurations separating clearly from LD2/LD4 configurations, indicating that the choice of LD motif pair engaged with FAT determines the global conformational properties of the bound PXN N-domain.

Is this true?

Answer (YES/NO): NO